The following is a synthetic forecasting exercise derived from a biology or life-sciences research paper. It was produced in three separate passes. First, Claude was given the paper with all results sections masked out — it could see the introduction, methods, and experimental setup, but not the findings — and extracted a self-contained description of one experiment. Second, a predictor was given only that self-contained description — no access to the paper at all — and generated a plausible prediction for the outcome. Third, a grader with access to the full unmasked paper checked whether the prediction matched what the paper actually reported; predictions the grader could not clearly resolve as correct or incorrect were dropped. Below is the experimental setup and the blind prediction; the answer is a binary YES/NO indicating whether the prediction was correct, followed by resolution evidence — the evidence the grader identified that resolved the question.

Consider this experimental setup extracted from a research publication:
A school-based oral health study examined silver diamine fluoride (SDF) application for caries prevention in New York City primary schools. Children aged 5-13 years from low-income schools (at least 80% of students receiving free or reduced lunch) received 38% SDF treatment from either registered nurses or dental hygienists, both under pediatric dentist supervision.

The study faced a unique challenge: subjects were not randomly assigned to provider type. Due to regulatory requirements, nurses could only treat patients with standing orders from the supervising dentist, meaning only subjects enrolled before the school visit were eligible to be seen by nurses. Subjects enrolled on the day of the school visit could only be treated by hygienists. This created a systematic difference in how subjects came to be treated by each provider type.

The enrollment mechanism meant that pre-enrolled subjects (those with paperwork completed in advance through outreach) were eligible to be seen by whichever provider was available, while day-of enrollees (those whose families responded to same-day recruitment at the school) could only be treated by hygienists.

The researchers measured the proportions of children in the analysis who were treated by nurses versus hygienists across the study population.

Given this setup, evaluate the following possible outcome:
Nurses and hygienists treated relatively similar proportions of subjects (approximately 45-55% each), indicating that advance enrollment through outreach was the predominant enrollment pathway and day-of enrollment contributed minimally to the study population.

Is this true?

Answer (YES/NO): NO